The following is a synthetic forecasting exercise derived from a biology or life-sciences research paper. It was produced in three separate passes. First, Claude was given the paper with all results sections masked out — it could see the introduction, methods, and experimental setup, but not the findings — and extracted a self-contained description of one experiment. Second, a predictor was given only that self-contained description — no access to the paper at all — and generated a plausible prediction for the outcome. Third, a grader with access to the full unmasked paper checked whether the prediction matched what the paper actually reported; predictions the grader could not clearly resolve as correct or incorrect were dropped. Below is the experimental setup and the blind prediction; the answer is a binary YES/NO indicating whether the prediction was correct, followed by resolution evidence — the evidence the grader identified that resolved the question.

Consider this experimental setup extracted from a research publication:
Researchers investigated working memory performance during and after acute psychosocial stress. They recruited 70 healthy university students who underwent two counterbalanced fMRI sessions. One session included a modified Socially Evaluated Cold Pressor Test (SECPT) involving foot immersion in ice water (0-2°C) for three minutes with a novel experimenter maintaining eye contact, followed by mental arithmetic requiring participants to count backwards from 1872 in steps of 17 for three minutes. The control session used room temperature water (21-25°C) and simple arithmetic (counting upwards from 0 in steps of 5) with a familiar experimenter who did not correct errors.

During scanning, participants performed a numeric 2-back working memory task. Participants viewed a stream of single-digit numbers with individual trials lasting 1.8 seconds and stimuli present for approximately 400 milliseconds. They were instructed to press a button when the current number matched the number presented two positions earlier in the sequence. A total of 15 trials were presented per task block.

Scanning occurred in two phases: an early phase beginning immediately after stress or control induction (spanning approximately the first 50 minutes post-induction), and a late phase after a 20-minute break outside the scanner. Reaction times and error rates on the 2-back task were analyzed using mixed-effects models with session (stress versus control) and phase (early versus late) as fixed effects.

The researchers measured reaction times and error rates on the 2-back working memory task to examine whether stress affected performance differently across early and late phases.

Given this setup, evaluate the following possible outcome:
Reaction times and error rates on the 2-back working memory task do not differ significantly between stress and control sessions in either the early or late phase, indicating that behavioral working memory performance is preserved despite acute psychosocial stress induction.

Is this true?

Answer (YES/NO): YES